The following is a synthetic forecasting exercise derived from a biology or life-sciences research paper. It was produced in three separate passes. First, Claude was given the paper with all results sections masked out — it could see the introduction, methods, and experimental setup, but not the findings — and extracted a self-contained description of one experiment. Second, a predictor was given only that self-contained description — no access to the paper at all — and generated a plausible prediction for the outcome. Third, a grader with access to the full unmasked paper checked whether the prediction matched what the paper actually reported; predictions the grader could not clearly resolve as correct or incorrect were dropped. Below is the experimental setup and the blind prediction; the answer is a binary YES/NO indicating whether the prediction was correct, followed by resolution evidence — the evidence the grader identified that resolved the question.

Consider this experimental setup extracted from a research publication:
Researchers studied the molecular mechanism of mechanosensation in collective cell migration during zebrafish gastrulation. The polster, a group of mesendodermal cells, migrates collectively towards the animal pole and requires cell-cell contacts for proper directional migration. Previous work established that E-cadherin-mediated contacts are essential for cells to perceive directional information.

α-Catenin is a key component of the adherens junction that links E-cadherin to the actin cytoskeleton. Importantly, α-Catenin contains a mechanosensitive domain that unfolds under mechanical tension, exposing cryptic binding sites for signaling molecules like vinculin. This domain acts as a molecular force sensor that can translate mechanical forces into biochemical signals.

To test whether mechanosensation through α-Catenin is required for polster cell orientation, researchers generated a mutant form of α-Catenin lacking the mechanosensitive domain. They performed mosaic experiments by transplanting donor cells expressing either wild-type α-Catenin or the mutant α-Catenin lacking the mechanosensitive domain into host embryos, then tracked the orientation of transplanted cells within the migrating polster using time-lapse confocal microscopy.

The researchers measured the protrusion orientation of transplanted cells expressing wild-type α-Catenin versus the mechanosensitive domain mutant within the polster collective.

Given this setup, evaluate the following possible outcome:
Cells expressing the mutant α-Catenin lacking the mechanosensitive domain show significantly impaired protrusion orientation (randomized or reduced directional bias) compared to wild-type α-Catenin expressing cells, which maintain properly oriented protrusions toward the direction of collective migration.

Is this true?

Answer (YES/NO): YES